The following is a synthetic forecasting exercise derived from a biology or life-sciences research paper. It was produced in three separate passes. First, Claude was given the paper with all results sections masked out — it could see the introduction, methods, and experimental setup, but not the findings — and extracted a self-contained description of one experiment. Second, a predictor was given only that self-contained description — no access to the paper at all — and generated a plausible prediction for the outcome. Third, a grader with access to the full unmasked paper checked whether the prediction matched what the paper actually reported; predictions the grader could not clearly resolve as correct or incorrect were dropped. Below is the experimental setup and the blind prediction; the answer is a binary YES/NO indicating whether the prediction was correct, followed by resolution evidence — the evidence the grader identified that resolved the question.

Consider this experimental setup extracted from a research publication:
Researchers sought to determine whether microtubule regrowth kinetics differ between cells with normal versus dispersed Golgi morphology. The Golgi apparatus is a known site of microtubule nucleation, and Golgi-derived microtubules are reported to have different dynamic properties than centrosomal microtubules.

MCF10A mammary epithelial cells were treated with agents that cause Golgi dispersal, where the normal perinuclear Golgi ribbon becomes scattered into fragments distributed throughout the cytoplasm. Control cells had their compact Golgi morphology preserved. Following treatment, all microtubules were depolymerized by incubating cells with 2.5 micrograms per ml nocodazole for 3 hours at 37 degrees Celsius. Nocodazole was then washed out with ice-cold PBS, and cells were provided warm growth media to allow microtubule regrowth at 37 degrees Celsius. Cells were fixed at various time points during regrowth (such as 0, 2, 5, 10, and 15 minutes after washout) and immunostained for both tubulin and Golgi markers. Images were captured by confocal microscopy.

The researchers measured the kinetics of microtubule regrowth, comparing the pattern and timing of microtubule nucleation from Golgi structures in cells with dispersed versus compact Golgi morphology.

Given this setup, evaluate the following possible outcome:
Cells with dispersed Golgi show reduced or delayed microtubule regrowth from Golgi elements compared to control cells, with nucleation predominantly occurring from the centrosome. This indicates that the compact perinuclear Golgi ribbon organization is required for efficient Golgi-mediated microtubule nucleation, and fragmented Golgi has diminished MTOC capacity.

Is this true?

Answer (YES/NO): NO